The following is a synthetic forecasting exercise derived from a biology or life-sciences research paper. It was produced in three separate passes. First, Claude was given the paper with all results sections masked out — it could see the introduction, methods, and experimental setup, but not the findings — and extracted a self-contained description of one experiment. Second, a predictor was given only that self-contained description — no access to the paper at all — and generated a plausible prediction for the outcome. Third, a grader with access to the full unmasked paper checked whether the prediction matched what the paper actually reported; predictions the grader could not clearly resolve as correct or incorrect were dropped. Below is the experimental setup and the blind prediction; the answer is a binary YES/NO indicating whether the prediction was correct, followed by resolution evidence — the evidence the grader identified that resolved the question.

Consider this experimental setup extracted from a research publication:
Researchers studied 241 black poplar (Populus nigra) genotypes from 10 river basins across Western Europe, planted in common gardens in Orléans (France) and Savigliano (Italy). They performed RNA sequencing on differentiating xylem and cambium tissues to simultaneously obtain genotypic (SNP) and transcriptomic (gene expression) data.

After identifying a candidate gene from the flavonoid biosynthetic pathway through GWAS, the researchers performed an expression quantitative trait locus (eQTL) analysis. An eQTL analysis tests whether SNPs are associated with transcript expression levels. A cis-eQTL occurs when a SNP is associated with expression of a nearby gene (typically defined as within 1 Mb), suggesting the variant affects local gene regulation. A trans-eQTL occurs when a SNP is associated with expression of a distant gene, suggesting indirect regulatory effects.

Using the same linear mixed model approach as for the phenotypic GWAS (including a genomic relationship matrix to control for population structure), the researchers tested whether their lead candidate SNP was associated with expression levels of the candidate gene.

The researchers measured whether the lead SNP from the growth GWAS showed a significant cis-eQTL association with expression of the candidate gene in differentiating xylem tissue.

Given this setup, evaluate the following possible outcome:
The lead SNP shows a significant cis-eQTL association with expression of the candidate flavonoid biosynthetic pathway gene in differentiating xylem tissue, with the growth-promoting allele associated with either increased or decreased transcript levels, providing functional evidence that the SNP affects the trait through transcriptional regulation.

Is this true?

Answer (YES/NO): YES